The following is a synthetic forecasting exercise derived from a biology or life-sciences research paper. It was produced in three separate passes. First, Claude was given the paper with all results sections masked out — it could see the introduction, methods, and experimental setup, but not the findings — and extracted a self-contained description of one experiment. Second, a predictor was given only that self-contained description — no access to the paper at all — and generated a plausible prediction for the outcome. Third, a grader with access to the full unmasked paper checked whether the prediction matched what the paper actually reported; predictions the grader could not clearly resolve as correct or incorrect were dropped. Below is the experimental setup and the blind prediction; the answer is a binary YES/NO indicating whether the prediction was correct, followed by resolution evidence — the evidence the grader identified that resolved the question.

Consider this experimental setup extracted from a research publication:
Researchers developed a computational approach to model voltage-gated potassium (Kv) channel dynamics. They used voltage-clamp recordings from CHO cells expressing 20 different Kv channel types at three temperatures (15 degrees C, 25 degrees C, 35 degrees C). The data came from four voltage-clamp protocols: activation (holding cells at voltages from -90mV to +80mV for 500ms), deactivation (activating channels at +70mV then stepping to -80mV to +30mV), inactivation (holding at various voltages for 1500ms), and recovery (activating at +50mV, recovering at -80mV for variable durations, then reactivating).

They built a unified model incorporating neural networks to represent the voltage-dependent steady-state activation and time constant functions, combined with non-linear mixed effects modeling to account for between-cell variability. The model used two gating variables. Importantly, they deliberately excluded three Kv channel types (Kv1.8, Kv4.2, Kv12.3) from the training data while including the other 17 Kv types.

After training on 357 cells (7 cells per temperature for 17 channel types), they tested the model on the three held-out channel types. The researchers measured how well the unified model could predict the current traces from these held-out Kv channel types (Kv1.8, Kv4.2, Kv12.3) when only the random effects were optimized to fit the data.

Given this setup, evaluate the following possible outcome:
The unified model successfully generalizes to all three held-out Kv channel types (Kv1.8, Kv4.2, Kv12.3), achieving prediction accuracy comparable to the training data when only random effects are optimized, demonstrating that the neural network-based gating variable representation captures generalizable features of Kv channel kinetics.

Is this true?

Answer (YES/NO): YES